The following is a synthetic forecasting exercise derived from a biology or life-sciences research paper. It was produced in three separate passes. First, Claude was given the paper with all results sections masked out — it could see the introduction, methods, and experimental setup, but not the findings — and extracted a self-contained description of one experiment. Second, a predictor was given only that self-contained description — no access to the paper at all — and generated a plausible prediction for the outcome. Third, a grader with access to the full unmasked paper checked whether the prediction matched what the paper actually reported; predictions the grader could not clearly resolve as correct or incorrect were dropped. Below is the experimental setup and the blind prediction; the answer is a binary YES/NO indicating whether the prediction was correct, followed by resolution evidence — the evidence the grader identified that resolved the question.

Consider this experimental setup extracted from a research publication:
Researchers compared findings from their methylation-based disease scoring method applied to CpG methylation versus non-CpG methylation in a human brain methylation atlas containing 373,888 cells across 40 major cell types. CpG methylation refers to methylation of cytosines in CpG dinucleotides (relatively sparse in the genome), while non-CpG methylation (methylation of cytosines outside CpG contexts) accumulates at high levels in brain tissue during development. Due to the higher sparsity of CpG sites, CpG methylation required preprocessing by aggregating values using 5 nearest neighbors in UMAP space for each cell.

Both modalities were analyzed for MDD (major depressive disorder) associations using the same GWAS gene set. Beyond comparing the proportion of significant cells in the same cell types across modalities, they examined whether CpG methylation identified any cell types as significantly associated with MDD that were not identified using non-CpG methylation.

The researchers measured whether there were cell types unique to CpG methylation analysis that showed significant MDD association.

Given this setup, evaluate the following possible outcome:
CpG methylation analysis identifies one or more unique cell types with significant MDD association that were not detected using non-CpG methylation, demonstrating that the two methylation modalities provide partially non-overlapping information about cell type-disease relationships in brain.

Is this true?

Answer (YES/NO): NO